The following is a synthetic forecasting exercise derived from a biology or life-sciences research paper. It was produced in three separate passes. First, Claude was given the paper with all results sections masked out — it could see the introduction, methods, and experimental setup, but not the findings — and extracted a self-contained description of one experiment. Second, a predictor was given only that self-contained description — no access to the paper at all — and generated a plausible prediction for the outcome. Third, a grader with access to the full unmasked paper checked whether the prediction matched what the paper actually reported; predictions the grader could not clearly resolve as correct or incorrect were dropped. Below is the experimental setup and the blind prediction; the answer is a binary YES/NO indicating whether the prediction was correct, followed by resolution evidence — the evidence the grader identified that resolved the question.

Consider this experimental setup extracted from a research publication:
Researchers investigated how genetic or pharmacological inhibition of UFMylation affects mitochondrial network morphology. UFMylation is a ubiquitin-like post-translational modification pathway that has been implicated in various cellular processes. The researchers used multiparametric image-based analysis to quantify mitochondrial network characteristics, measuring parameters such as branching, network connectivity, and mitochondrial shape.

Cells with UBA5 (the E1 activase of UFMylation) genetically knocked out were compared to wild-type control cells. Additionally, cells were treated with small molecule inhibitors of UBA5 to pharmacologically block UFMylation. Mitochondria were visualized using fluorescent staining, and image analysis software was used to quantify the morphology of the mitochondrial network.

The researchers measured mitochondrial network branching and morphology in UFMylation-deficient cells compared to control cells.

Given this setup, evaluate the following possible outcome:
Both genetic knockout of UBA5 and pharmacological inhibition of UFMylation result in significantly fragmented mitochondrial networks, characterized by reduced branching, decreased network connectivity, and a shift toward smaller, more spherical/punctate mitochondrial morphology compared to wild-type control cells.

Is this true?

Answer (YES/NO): NO